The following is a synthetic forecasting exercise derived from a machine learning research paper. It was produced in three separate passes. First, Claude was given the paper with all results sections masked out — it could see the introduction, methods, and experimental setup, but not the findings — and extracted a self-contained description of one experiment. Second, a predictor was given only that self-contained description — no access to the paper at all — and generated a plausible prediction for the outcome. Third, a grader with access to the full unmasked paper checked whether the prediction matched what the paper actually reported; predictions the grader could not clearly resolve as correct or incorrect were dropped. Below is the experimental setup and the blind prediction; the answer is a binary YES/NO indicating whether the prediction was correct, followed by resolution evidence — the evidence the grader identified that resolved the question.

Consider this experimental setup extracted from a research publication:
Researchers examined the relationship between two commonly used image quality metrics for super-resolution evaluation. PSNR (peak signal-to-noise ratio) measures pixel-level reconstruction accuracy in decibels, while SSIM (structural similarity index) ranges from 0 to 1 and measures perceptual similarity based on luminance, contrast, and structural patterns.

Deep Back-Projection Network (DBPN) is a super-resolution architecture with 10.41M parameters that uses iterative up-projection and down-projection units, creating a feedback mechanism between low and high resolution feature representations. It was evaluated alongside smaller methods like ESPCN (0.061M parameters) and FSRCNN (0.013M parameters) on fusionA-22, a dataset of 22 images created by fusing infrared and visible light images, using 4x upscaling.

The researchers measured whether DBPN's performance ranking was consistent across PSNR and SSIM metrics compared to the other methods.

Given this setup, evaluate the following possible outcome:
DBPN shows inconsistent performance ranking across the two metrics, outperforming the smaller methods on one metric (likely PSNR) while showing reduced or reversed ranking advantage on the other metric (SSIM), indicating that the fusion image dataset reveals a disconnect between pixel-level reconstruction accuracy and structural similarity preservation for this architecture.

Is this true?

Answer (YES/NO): NO